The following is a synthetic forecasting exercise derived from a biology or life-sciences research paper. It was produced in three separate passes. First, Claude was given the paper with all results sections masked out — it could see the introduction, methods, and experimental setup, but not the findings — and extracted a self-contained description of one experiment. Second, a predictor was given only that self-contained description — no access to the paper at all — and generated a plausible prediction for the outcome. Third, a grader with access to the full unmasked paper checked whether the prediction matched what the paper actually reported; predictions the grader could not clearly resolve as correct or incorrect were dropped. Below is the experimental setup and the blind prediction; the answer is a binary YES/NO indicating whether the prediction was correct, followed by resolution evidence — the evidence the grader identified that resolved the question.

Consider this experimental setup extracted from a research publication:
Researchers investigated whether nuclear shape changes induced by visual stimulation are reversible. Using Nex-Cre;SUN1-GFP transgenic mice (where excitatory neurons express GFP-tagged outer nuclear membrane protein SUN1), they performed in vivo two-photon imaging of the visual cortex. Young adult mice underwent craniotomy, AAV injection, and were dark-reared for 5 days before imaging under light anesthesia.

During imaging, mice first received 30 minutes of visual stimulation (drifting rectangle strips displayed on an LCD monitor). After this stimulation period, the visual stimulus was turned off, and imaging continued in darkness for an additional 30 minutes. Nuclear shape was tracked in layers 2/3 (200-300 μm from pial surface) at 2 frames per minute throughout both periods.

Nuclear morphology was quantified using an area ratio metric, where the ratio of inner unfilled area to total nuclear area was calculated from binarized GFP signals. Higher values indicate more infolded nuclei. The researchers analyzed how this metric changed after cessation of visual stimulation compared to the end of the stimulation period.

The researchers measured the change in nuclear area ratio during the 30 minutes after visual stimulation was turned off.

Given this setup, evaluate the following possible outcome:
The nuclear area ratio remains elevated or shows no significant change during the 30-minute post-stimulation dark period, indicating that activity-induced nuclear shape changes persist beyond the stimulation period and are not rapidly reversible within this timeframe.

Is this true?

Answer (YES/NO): NO